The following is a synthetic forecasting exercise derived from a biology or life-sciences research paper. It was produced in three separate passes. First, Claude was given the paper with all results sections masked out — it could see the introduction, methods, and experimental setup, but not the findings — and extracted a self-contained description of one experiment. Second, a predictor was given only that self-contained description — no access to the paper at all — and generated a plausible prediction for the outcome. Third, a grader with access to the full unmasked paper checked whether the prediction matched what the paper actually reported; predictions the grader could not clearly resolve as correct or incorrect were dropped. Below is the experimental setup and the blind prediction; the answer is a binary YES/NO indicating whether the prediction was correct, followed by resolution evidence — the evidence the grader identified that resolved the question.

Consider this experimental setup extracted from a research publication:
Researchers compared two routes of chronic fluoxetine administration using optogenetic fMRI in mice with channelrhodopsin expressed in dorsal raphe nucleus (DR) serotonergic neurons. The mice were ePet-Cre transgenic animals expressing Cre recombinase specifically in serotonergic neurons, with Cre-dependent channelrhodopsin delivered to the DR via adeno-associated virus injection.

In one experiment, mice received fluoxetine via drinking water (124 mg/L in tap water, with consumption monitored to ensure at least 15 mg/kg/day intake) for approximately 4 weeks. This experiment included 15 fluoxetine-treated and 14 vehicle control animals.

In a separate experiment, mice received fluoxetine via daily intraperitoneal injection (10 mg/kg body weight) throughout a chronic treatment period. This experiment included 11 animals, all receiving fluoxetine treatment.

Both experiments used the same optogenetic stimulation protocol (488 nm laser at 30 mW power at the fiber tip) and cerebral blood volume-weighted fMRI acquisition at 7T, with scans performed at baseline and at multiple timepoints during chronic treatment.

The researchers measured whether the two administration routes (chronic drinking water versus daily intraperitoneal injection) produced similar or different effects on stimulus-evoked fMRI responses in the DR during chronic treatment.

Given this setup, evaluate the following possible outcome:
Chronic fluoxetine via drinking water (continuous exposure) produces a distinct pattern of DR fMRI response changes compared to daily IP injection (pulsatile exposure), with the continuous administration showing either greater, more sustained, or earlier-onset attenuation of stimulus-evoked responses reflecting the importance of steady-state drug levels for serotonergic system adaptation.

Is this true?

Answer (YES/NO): NO